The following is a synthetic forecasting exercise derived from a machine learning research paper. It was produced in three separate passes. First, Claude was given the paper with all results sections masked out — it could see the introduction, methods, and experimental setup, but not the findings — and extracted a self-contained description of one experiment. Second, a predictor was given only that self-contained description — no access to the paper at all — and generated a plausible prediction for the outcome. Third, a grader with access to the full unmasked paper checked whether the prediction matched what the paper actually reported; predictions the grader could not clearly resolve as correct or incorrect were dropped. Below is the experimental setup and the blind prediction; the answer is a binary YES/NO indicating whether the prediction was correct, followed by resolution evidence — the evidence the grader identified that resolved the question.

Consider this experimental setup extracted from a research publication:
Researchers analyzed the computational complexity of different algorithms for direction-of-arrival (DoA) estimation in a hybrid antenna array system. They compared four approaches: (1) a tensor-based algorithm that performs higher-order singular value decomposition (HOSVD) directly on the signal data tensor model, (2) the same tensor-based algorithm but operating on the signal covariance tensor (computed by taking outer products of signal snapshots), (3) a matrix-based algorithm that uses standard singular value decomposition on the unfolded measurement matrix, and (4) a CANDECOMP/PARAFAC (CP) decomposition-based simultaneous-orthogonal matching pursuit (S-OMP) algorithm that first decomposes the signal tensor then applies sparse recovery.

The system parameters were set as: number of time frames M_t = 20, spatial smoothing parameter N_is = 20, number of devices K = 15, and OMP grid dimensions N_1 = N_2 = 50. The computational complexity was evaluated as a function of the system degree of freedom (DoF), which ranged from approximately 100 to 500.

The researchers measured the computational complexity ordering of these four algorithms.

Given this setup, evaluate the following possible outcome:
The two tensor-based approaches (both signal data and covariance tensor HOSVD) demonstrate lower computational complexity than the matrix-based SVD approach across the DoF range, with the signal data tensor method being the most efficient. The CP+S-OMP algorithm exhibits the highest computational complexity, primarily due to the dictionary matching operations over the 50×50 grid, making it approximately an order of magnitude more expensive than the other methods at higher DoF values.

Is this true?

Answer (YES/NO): NO